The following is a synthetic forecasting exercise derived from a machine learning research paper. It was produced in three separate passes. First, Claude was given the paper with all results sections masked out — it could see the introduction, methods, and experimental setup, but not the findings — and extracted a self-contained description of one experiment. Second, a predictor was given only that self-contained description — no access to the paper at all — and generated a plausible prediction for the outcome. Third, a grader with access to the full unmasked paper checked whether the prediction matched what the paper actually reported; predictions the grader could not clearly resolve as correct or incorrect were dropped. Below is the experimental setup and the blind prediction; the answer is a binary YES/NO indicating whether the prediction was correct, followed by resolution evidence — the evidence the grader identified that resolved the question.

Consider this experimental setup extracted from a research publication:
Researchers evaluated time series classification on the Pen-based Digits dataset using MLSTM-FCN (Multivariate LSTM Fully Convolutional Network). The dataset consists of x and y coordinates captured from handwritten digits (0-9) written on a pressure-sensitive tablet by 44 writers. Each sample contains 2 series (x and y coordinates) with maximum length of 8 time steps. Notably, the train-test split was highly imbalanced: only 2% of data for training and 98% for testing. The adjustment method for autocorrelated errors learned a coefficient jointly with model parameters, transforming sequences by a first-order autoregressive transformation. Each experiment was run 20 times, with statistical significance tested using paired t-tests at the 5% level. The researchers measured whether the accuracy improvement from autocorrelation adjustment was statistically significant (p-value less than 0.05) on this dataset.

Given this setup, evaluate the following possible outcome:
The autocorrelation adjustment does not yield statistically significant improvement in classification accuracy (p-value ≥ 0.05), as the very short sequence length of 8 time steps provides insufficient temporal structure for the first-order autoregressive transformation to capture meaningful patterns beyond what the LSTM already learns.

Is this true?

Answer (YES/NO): NO